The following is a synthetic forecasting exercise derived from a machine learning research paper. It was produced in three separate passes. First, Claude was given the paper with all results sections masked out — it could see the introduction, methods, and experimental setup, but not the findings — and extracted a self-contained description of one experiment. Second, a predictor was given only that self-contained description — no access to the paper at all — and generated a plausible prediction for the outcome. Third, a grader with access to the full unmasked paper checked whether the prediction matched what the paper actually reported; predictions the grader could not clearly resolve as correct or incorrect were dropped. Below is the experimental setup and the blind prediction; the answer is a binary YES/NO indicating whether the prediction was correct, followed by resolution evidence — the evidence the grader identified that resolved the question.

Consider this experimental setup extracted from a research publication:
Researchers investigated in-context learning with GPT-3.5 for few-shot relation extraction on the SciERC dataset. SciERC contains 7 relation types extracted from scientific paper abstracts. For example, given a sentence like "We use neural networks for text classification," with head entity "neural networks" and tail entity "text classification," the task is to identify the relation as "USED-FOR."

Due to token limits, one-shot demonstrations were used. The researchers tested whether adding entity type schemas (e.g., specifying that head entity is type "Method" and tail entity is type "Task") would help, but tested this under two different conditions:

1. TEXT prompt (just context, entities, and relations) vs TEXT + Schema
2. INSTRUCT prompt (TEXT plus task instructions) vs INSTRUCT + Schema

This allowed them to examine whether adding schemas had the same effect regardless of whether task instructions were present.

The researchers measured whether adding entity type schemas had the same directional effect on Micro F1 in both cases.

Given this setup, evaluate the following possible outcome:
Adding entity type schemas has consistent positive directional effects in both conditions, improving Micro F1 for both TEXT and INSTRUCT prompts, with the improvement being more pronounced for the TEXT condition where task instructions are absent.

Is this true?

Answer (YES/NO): NO